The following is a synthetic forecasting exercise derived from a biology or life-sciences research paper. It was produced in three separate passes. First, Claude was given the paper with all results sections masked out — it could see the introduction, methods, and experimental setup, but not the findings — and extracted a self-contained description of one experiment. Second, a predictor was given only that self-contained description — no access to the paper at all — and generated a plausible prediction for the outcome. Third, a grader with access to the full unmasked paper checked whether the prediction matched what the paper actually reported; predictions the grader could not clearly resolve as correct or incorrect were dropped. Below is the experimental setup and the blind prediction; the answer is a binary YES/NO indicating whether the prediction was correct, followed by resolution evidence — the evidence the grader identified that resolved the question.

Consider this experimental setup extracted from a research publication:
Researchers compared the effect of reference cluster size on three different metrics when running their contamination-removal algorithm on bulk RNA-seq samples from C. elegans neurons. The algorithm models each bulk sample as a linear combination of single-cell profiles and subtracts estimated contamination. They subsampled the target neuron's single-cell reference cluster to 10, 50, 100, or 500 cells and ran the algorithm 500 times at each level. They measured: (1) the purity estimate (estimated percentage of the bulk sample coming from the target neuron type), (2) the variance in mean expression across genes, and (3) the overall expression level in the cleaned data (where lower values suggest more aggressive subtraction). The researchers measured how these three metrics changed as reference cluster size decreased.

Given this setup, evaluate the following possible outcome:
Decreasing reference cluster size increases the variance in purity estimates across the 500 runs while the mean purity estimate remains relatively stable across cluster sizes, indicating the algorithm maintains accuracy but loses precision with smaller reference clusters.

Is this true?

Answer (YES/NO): NO